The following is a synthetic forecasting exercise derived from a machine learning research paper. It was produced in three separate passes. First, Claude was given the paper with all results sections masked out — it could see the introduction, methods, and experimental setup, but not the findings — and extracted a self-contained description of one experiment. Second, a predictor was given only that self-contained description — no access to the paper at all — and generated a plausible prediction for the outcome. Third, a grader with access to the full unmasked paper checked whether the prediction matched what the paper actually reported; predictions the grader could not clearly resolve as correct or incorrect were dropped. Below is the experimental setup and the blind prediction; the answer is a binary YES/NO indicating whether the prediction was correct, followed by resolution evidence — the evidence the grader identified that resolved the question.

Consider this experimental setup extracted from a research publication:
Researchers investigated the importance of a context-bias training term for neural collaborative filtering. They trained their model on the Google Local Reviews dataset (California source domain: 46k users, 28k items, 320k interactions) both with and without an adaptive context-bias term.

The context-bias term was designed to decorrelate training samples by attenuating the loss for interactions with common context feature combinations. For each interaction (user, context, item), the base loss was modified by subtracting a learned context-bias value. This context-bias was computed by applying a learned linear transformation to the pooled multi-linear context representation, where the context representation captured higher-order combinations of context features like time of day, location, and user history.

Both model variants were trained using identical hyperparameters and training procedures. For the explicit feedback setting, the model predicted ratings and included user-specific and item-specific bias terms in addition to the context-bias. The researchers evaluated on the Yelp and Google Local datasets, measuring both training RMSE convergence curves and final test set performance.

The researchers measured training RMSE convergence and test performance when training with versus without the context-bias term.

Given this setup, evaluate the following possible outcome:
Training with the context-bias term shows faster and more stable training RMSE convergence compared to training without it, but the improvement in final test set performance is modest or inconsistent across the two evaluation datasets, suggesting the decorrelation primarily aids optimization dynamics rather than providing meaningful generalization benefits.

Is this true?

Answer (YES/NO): NO